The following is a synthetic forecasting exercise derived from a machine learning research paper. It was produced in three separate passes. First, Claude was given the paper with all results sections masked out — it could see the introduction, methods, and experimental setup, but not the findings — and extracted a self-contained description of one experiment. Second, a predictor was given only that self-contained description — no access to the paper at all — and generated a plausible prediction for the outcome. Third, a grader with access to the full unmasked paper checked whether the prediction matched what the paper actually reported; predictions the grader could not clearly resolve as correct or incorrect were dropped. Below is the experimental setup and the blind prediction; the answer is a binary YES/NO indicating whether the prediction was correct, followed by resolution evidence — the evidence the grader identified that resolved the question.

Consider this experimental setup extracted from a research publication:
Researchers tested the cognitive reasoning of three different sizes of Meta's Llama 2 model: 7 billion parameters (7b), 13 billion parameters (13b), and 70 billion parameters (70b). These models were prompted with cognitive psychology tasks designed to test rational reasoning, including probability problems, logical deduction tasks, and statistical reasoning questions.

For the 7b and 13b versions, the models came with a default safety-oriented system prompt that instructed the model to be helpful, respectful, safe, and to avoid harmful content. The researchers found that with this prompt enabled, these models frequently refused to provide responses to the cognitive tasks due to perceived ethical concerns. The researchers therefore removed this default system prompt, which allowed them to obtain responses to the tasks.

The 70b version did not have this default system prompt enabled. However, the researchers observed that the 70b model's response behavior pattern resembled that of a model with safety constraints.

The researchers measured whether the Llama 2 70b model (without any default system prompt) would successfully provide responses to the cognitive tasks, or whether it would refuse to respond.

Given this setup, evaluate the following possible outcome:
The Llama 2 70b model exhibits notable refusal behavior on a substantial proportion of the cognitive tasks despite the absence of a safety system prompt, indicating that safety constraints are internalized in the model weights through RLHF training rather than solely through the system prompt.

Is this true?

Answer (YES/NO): YES